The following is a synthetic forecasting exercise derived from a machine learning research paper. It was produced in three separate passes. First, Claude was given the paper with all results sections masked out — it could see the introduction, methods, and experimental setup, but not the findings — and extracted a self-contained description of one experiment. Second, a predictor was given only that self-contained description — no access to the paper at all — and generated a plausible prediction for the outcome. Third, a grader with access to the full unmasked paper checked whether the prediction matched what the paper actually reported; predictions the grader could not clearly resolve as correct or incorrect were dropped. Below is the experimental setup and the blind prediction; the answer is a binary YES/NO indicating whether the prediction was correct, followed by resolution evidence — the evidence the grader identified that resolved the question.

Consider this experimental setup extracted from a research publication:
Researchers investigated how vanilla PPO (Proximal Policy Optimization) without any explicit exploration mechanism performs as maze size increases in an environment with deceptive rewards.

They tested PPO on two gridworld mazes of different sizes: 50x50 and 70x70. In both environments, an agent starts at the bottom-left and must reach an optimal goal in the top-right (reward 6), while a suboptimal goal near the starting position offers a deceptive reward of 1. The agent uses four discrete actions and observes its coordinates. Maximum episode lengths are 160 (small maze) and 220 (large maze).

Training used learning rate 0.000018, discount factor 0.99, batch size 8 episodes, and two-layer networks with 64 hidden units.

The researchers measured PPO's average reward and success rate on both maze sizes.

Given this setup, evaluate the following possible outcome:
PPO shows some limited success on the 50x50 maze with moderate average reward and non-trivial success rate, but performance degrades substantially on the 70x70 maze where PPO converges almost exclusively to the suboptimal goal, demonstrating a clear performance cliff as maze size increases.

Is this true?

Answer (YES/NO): NO